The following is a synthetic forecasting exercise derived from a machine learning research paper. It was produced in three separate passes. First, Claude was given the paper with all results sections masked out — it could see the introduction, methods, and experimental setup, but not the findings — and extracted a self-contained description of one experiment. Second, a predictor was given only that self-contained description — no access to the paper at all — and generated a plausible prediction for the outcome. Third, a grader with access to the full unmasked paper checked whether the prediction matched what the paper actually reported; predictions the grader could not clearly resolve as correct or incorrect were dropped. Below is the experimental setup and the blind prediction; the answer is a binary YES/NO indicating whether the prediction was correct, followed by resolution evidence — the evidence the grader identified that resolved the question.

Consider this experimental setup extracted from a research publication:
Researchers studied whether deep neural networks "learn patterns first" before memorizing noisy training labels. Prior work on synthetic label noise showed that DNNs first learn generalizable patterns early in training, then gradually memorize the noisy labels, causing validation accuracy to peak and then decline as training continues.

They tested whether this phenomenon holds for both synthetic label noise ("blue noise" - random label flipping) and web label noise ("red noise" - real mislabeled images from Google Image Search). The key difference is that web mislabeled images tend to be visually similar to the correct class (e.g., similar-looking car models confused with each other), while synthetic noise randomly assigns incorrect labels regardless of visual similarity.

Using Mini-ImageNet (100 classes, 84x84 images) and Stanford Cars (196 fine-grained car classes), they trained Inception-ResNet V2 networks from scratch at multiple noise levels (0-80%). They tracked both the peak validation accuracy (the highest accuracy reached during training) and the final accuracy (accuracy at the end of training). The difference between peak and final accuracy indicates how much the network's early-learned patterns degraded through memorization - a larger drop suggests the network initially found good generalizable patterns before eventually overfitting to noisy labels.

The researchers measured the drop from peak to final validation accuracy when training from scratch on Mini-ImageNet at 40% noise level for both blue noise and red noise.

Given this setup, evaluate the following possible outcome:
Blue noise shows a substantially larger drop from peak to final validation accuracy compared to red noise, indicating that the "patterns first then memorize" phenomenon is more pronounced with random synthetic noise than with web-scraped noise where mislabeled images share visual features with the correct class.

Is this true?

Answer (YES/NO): YES